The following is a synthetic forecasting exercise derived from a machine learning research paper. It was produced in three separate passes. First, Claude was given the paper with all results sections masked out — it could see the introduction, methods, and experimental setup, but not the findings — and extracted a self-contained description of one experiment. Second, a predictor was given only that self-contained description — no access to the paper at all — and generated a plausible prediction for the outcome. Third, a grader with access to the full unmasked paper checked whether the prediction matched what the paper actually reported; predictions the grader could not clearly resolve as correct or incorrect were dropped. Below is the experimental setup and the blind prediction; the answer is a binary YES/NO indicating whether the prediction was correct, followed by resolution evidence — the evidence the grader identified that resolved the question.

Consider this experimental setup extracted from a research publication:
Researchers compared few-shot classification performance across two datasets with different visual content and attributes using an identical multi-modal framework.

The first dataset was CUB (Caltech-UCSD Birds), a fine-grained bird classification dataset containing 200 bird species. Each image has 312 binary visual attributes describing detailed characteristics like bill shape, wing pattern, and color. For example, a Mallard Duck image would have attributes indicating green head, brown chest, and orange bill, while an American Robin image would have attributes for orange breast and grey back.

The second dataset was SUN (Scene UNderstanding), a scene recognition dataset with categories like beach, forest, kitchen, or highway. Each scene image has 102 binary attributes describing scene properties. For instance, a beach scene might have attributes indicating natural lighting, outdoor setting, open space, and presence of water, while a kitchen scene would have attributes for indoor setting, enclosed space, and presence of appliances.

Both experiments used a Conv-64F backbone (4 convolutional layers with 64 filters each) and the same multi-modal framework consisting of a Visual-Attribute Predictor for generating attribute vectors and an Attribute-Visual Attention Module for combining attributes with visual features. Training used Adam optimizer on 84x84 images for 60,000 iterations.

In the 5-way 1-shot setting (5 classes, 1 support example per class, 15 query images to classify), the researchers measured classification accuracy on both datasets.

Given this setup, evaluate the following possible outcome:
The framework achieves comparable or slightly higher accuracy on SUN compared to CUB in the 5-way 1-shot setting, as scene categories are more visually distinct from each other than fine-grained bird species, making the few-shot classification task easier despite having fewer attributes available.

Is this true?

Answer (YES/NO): NO